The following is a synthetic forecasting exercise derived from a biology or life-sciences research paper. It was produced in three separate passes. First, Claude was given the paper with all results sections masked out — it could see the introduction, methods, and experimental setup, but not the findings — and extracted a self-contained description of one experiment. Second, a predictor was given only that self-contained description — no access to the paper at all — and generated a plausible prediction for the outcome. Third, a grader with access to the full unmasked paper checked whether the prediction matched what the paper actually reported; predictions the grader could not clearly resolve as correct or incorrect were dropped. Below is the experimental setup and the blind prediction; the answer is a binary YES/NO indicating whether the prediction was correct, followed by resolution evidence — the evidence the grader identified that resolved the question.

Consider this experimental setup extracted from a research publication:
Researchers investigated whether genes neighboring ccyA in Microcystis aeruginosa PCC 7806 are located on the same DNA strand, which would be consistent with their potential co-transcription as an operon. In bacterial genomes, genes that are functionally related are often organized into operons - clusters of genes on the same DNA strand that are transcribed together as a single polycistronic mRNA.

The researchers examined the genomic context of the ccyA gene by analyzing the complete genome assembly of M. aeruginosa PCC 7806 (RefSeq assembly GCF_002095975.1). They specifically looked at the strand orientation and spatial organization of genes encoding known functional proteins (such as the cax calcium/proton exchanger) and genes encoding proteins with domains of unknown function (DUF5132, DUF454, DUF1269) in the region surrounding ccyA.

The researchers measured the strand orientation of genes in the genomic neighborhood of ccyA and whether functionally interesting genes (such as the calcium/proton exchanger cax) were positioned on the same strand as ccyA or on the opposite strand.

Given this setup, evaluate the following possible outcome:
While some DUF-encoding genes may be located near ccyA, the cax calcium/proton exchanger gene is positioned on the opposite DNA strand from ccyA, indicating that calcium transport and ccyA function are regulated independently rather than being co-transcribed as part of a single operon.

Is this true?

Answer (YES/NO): NO